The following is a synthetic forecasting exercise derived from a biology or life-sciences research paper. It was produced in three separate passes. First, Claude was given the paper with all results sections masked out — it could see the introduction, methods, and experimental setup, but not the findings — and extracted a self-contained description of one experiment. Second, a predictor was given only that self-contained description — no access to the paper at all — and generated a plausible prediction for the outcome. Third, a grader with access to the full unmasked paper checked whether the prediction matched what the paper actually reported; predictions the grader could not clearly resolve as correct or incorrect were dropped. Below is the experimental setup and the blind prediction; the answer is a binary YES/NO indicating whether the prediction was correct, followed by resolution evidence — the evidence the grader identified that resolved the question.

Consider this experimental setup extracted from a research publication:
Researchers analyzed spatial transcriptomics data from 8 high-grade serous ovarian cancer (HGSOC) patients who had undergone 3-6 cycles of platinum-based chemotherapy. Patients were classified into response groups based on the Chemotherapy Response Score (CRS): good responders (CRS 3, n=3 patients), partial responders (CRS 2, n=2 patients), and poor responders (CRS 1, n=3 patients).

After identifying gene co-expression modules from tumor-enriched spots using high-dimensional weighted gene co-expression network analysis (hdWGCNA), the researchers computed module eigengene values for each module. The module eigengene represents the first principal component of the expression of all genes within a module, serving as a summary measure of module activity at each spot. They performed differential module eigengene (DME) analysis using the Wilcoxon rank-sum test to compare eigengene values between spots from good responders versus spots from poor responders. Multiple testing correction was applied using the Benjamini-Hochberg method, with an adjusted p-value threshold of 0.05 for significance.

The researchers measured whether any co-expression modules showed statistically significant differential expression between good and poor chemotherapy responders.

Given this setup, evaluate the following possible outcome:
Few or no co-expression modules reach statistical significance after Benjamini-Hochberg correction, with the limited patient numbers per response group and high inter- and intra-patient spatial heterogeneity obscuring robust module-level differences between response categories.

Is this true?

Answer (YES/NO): NO